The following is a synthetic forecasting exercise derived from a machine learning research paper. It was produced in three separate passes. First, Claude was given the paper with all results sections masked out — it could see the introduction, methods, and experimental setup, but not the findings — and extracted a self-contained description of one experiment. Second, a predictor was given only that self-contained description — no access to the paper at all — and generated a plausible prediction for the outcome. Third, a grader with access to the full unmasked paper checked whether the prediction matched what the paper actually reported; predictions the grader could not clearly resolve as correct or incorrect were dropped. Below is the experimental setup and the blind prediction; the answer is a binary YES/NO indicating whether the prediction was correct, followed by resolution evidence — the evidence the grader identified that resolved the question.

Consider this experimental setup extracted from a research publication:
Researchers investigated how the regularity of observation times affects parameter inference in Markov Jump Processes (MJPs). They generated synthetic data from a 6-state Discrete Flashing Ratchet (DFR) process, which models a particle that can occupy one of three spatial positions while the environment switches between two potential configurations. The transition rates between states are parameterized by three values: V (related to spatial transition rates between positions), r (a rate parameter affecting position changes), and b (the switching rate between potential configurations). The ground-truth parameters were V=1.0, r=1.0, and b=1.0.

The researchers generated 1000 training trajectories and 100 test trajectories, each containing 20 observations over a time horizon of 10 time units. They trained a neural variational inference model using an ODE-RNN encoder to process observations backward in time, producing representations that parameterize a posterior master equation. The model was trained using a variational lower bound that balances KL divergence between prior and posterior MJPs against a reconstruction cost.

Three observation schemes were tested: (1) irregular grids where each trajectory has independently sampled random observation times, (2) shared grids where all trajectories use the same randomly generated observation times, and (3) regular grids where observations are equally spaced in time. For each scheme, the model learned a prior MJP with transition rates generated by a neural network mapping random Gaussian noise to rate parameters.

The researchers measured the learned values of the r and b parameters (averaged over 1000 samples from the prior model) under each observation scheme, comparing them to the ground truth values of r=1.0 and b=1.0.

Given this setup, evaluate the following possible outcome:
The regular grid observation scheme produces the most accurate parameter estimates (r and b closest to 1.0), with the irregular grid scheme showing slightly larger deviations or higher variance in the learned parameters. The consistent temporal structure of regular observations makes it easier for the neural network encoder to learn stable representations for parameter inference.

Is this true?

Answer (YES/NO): NO